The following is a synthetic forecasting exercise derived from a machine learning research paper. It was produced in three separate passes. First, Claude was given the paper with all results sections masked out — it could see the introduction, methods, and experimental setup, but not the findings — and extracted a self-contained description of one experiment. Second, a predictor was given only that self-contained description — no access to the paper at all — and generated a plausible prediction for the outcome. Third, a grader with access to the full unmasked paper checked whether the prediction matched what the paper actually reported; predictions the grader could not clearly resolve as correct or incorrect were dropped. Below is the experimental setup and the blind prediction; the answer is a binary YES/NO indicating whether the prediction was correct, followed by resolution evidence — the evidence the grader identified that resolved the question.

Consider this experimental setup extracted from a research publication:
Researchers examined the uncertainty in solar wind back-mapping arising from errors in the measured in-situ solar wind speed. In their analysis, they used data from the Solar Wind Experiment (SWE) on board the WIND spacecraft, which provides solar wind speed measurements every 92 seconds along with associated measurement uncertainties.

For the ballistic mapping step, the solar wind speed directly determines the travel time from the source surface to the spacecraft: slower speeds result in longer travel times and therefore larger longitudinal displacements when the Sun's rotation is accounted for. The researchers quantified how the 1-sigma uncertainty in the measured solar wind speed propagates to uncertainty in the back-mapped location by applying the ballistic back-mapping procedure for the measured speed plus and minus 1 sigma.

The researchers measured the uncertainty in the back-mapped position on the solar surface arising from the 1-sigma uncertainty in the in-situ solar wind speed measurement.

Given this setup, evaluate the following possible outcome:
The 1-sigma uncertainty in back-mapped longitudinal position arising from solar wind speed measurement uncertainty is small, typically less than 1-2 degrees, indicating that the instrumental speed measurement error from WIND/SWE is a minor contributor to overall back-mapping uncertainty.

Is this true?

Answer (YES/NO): YES